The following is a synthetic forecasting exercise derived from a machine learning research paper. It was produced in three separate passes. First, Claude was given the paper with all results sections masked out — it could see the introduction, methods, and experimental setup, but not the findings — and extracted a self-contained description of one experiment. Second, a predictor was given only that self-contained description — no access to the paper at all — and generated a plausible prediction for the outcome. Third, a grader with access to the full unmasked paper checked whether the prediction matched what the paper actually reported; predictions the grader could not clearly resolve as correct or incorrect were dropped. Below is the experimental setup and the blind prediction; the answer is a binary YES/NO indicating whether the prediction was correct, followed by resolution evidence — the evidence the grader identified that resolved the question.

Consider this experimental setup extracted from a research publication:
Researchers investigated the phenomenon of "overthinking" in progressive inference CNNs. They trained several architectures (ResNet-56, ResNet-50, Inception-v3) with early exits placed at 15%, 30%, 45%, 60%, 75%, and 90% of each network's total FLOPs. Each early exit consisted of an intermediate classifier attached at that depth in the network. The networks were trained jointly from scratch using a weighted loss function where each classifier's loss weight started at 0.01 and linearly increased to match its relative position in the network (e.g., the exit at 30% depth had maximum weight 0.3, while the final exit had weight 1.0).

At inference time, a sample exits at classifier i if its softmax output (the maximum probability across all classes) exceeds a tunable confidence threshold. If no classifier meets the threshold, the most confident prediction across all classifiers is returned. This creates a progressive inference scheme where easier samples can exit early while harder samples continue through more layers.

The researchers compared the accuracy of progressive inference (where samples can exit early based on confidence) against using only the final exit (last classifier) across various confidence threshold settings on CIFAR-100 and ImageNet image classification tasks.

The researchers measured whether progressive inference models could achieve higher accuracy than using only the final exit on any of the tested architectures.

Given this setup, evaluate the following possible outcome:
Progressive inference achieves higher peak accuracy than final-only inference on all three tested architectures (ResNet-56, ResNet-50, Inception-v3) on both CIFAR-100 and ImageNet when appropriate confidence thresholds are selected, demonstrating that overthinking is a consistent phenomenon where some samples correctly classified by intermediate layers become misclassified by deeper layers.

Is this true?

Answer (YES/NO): NO